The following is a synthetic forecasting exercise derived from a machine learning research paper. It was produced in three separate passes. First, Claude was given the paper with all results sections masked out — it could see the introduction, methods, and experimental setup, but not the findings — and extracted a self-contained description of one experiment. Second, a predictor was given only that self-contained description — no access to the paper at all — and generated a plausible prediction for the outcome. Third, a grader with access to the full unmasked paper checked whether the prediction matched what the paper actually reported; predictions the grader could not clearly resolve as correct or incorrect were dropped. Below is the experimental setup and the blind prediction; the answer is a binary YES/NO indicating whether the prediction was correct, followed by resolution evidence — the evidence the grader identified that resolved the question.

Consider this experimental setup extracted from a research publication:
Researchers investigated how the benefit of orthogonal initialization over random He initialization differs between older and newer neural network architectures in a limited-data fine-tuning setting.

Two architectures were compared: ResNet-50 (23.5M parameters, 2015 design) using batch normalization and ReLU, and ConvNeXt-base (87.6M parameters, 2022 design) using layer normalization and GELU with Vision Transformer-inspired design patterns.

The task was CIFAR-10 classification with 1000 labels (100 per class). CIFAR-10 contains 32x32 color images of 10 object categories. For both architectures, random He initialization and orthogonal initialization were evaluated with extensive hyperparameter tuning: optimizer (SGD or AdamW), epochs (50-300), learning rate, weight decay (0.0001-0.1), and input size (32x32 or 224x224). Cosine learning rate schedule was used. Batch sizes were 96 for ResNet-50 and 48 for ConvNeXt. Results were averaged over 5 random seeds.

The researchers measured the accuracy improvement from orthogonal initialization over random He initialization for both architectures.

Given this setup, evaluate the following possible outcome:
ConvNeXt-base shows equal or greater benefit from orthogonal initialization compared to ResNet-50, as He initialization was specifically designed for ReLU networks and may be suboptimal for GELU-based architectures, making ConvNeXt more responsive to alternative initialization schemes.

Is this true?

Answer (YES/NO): YES